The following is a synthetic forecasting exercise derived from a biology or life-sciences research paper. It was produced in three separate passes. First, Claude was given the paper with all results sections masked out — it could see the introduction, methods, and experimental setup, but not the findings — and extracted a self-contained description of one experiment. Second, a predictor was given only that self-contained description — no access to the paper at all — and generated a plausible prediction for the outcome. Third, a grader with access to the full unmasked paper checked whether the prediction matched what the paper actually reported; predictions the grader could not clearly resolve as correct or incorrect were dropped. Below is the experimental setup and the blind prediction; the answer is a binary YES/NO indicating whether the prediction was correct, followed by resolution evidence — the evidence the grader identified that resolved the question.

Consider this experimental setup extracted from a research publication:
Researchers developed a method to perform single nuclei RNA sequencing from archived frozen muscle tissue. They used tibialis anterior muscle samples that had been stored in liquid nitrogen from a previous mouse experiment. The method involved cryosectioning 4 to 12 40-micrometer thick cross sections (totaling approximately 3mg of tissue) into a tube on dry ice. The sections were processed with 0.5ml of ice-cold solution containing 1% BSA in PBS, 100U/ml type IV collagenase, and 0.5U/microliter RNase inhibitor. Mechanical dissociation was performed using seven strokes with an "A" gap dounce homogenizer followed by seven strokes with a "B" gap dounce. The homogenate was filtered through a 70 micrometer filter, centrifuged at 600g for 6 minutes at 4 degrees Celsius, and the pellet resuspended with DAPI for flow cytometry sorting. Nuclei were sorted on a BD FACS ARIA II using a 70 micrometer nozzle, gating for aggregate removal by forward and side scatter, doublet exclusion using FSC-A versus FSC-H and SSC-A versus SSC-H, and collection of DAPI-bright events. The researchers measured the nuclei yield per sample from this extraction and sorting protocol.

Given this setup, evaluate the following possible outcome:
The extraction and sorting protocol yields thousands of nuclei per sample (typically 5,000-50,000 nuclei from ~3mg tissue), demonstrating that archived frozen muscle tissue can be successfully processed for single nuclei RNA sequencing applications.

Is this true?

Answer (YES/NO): YES